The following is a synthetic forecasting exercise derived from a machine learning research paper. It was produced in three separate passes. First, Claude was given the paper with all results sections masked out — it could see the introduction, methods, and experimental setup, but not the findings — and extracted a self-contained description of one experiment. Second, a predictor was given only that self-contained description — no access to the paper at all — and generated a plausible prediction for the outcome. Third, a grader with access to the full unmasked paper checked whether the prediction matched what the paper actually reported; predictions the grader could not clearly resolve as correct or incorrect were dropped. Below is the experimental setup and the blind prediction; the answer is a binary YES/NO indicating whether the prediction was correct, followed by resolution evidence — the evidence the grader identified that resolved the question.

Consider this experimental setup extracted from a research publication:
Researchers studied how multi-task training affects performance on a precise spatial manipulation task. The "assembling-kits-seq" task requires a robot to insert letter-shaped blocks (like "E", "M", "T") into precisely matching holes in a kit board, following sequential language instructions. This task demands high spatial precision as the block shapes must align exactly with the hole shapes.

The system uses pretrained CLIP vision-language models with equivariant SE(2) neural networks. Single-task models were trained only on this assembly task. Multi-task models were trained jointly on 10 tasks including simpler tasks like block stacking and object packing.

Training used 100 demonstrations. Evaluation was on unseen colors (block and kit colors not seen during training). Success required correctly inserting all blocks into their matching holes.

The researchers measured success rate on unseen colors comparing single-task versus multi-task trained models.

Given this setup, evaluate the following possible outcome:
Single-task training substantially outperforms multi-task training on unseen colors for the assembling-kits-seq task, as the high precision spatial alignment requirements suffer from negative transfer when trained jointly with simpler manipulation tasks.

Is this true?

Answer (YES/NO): YES